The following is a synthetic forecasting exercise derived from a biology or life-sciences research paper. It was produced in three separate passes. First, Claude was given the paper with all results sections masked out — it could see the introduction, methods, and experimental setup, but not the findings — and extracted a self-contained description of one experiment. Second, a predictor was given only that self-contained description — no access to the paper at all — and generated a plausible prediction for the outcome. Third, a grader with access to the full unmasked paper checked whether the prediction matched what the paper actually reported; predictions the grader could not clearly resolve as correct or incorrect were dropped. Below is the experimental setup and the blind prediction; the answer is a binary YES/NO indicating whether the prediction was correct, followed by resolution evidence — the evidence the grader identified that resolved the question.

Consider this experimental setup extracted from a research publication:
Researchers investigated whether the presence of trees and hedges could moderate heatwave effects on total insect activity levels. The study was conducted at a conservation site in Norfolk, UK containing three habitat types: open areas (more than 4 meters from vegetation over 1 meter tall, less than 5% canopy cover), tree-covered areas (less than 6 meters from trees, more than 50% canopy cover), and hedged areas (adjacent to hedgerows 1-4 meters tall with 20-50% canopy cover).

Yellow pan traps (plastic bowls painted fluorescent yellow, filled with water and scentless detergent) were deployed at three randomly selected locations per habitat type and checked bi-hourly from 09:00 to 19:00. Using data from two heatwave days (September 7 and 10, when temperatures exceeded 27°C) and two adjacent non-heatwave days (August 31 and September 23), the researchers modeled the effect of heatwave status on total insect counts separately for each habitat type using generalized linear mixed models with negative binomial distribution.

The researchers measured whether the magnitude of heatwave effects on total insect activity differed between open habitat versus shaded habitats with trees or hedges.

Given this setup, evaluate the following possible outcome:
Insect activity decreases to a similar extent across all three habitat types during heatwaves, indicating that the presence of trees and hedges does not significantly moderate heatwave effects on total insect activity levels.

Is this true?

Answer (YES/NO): NO